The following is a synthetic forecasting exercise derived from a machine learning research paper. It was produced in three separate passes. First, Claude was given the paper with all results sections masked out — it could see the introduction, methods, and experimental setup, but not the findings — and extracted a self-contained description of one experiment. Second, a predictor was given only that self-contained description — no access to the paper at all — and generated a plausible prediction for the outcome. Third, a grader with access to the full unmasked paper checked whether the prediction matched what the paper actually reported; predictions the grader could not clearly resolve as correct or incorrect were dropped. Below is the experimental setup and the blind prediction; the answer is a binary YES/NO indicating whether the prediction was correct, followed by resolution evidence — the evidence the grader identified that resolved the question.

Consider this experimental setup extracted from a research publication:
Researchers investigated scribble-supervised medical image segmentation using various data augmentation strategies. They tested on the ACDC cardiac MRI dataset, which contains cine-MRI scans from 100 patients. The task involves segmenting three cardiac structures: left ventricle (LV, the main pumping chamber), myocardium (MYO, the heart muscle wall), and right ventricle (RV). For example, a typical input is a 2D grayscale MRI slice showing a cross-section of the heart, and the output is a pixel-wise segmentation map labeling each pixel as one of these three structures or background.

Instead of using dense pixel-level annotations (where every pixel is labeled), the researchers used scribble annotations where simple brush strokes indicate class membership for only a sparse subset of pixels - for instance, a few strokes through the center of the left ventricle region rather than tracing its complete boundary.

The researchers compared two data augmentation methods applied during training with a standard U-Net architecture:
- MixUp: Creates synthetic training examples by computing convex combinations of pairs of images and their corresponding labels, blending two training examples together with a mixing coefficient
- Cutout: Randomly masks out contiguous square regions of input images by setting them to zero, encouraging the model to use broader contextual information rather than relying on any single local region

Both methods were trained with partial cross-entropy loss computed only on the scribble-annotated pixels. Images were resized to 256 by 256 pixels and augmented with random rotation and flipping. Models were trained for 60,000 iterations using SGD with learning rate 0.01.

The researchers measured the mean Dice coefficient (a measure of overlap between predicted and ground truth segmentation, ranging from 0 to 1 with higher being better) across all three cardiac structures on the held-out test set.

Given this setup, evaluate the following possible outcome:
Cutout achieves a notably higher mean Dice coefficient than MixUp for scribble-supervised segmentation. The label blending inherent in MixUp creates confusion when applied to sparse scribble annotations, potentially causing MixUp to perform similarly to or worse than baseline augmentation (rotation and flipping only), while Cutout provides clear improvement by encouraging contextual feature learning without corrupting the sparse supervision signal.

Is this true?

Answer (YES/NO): NO